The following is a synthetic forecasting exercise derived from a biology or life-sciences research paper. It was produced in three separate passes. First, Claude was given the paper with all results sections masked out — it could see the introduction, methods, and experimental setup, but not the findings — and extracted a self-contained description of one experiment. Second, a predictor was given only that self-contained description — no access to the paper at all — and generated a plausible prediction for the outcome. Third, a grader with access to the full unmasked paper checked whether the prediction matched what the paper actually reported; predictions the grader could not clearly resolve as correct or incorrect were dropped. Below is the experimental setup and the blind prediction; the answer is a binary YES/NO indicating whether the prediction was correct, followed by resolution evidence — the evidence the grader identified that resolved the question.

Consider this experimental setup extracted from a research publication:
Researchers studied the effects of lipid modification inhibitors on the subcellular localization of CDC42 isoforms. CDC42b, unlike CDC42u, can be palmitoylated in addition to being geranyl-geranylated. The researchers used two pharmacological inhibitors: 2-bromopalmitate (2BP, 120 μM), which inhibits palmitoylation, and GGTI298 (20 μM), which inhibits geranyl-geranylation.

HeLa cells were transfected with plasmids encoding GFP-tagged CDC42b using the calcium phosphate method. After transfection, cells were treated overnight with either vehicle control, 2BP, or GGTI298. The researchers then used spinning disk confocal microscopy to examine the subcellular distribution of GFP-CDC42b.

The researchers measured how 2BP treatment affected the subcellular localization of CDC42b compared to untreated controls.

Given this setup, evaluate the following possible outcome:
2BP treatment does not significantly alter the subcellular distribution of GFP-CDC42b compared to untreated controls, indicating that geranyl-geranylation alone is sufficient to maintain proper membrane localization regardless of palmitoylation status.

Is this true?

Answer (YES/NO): NO